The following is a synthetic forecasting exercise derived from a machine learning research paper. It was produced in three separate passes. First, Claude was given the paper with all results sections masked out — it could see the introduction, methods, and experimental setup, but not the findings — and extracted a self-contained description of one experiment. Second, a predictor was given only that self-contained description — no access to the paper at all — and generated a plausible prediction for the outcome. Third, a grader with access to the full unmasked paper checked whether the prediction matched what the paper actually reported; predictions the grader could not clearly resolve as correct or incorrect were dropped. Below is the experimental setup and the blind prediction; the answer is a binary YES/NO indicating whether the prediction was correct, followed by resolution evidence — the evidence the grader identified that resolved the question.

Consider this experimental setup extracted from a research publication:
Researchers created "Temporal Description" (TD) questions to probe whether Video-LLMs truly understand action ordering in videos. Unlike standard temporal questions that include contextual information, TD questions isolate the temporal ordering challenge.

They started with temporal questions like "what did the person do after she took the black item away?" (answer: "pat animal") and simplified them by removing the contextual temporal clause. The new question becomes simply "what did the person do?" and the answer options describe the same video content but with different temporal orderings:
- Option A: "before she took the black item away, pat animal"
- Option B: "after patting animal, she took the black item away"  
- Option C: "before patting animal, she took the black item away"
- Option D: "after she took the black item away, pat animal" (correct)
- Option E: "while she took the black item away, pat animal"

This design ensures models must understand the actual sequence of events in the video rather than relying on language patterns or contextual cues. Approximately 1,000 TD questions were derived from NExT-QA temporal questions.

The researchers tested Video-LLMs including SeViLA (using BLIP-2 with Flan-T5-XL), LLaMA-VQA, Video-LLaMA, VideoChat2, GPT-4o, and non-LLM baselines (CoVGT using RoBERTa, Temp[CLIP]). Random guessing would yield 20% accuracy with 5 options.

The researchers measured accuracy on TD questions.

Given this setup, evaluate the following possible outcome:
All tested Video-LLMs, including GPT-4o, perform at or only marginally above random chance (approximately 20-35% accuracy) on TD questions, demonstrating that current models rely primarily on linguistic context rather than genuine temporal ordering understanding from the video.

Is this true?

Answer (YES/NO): NO